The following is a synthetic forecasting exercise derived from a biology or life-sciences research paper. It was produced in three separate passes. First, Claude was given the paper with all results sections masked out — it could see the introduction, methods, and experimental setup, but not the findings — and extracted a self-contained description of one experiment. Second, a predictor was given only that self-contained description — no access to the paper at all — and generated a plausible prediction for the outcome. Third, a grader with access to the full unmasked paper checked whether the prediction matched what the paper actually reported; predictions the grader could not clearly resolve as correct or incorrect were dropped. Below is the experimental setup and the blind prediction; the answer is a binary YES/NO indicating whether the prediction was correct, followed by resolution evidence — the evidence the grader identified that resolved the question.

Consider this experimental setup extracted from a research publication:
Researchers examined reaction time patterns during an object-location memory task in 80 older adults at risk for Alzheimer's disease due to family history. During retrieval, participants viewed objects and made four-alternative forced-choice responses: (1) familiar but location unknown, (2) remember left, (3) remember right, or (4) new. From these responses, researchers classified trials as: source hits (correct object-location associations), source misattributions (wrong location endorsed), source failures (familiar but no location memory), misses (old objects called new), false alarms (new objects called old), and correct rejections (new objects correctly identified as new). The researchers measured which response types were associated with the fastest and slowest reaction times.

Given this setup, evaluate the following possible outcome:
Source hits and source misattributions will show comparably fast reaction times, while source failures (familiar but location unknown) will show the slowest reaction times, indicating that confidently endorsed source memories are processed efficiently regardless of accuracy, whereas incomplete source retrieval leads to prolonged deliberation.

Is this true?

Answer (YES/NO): NO